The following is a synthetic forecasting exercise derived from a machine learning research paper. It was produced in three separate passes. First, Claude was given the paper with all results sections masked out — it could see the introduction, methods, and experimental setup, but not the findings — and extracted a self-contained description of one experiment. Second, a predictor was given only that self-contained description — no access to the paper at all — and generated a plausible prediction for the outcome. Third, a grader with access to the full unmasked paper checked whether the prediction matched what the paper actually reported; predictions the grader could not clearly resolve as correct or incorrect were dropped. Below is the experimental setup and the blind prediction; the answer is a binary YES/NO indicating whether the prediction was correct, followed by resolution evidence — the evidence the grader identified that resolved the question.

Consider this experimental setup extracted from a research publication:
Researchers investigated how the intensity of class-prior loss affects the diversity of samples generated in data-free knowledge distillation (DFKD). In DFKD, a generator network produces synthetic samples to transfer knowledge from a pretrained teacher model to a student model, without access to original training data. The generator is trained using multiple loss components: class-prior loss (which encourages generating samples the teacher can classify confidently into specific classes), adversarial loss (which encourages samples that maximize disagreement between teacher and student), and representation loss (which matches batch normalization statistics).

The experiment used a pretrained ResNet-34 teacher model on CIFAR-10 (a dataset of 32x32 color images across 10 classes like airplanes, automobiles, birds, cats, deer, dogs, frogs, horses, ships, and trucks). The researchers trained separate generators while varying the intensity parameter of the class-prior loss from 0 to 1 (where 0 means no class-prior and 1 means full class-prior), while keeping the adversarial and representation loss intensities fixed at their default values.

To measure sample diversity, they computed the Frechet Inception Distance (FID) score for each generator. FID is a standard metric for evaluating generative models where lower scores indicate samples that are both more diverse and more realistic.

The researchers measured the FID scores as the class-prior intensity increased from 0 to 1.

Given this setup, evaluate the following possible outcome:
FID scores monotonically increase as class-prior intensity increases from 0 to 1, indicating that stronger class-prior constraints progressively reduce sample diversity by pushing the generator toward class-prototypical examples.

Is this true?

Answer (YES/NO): NO